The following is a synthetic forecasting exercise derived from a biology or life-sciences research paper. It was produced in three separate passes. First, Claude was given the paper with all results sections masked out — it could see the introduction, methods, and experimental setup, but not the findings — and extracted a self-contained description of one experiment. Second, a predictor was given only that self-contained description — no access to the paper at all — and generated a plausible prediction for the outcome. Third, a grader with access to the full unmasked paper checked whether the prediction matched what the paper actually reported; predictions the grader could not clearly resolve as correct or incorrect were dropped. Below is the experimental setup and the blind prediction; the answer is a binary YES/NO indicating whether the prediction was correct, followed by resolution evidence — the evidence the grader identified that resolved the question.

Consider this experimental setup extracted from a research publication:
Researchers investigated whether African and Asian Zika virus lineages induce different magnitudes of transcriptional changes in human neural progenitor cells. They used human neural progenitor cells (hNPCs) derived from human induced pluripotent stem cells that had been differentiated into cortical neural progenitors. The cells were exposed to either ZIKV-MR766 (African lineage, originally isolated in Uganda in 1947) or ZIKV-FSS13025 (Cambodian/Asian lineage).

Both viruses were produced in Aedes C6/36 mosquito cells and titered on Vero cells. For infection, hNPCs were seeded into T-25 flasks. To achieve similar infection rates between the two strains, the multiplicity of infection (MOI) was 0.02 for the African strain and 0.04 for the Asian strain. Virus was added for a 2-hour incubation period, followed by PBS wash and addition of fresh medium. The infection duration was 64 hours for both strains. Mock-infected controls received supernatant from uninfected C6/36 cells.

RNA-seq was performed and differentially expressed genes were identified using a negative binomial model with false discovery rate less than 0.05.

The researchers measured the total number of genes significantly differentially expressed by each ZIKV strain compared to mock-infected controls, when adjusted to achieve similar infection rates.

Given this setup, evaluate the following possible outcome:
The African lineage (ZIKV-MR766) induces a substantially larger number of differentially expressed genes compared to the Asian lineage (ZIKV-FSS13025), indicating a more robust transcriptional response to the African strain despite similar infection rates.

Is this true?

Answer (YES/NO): YES